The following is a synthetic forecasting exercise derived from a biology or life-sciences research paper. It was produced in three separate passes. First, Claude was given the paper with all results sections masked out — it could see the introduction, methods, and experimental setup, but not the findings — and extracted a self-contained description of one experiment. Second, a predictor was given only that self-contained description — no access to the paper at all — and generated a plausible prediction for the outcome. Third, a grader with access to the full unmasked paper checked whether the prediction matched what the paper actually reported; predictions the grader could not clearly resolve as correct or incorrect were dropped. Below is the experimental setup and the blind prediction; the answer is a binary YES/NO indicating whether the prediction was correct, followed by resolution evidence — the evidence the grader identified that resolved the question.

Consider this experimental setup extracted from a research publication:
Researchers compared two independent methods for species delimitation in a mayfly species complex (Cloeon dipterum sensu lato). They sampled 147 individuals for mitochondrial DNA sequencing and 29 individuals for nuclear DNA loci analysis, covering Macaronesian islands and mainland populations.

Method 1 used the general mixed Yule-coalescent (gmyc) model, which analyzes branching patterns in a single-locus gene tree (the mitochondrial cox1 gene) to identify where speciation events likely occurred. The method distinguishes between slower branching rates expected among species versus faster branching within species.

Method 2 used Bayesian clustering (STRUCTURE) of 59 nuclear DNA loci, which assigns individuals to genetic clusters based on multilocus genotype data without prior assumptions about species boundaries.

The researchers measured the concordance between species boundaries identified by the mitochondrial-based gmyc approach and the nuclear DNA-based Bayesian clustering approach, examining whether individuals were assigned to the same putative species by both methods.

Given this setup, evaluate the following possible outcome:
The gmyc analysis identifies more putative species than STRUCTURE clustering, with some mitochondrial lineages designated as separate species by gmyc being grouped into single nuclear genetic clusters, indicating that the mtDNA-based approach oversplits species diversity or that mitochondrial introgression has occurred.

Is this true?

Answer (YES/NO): NO